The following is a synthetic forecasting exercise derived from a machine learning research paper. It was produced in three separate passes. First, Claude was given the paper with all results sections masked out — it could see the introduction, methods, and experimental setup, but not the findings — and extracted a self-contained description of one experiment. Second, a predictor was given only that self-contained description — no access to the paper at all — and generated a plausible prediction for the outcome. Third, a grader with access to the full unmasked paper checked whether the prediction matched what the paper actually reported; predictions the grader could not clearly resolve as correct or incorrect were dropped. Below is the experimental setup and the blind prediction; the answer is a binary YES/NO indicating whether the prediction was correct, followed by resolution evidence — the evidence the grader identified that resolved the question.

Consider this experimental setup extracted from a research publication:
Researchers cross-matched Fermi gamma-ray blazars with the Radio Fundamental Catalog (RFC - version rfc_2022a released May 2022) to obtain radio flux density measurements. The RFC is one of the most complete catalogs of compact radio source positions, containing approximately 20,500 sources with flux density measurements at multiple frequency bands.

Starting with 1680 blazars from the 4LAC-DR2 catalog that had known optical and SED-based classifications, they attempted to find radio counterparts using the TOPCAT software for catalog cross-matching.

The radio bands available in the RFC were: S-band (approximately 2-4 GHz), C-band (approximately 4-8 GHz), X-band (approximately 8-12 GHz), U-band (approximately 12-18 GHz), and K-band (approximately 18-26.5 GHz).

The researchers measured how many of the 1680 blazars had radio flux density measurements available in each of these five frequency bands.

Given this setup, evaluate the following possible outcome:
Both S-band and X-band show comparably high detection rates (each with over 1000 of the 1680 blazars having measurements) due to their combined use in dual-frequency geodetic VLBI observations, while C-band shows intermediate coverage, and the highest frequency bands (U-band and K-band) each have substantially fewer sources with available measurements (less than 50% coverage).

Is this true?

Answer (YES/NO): NO